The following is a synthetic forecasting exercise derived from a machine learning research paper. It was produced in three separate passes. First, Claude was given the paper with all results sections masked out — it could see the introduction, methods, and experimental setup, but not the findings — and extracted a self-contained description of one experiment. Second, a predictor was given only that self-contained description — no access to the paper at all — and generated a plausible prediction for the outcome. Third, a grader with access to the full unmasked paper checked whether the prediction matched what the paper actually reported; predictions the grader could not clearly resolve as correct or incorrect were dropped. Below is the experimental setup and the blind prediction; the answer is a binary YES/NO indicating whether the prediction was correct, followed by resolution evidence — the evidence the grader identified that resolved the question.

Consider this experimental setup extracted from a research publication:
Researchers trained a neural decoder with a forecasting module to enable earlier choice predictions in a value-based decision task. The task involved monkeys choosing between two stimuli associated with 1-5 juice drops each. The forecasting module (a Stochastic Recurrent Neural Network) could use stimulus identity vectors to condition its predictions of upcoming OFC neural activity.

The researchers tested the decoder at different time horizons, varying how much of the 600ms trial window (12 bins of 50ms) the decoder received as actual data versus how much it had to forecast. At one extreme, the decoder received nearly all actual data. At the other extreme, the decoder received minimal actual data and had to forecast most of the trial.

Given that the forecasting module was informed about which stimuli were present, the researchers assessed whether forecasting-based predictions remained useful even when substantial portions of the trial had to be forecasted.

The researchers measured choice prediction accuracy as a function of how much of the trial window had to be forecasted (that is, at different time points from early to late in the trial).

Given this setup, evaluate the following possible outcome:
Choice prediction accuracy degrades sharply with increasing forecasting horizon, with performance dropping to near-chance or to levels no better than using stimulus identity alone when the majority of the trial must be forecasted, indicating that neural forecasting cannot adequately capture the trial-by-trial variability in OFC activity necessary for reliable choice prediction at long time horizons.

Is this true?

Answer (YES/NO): NO